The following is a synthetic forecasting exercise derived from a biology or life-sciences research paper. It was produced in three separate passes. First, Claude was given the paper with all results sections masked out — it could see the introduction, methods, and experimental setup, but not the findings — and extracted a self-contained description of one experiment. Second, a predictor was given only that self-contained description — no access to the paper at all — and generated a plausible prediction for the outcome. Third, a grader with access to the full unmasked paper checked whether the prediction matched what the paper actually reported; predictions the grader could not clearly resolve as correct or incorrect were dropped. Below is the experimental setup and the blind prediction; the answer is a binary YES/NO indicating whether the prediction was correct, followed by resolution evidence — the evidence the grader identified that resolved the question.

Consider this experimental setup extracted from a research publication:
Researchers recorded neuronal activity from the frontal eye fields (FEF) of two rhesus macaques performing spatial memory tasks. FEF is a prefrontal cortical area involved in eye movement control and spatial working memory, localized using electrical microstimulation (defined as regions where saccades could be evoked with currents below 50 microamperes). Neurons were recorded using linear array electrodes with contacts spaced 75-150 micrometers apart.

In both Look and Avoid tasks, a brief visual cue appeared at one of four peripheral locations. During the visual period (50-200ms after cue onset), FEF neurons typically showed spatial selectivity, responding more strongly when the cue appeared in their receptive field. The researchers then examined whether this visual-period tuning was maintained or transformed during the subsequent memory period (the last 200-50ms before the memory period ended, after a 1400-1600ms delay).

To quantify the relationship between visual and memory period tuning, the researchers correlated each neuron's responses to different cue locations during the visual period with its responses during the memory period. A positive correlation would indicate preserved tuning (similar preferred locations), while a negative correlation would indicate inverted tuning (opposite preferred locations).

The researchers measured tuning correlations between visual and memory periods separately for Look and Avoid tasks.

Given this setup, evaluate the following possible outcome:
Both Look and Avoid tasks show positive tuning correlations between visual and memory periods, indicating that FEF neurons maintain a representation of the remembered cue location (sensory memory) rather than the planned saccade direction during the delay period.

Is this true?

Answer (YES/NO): NO